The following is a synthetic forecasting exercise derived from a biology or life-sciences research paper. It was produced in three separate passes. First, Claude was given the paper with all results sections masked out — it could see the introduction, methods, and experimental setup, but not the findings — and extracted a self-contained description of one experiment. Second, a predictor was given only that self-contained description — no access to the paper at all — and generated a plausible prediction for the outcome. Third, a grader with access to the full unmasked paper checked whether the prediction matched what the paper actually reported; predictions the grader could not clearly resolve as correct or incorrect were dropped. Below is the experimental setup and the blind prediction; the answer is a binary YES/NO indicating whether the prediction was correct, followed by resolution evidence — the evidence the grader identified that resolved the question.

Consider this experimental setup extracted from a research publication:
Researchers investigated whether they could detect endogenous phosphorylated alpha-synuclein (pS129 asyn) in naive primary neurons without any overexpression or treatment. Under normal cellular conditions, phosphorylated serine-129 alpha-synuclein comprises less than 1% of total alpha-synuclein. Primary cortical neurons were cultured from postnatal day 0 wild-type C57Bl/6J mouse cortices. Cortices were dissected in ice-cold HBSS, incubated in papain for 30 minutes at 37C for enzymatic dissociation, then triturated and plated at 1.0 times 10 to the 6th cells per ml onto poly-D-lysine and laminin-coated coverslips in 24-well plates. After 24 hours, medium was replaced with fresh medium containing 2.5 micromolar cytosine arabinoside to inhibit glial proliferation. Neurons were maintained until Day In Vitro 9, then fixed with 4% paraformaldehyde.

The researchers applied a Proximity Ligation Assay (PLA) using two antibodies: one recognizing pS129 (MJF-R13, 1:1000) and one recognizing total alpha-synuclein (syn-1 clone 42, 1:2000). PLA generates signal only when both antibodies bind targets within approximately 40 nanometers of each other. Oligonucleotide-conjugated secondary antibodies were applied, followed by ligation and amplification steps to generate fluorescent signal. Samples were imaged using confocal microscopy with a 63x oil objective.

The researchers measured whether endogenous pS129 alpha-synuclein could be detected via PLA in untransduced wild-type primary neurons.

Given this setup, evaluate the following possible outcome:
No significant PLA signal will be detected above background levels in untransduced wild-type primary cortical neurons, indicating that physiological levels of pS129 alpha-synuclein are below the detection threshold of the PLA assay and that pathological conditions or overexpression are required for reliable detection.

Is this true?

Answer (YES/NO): NO